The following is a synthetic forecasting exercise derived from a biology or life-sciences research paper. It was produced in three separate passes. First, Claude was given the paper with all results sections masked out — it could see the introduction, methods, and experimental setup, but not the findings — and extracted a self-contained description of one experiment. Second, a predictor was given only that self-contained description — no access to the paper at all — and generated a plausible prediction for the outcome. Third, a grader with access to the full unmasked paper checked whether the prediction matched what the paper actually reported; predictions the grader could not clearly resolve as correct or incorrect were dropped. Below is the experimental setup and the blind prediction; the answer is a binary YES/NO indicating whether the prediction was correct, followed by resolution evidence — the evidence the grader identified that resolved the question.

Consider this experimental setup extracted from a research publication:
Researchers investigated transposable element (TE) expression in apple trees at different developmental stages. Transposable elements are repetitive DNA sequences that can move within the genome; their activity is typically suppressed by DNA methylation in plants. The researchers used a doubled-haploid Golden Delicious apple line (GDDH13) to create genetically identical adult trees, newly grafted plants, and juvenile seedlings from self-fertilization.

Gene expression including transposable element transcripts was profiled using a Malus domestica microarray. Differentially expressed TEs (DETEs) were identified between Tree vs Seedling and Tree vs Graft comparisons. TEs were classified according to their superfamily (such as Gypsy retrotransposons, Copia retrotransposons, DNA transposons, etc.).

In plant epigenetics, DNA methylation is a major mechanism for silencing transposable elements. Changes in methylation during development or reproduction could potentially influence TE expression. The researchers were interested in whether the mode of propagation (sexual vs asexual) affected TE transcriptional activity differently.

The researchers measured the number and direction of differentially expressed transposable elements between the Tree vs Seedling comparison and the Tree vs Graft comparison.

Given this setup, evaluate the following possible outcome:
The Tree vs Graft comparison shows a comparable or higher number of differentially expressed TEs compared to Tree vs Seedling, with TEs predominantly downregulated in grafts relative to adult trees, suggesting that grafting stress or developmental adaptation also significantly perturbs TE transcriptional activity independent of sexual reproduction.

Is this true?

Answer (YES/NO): NO